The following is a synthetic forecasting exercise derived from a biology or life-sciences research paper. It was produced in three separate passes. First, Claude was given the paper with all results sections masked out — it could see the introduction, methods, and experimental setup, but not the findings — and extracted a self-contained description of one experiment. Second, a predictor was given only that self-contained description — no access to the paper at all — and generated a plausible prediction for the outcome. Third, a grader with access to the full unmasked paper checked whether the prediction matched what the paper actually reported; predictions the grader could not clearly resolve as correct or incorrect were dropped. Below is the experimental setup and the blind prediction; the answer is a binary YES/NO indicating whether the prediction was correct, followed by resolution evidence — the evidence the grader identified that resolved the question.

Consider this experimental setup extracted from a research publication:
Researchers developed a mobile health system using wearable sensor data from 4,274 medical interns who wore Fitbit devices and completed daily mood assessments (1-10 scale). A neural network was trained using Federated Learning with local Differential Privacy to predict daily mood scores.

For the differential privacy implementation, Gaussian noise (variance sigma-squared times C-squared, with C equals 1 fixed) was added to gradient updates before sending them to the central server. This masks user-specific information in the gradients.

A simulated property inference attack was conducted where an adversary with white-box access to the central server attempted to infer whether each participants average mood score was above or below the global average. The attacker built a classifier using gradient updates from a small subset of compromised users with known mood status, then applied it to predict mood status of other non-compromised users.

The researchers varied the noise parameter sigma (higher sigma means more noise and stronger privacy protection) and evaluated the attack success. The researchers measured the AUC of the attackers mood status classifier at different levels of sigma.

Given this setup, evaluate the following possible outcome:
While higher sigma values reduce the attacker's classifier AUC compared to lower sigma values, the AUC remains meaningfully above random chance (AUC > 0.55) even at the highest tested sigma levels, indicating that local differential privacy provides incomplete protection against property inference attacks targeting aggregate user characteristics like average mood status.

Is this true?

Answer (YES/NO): YES